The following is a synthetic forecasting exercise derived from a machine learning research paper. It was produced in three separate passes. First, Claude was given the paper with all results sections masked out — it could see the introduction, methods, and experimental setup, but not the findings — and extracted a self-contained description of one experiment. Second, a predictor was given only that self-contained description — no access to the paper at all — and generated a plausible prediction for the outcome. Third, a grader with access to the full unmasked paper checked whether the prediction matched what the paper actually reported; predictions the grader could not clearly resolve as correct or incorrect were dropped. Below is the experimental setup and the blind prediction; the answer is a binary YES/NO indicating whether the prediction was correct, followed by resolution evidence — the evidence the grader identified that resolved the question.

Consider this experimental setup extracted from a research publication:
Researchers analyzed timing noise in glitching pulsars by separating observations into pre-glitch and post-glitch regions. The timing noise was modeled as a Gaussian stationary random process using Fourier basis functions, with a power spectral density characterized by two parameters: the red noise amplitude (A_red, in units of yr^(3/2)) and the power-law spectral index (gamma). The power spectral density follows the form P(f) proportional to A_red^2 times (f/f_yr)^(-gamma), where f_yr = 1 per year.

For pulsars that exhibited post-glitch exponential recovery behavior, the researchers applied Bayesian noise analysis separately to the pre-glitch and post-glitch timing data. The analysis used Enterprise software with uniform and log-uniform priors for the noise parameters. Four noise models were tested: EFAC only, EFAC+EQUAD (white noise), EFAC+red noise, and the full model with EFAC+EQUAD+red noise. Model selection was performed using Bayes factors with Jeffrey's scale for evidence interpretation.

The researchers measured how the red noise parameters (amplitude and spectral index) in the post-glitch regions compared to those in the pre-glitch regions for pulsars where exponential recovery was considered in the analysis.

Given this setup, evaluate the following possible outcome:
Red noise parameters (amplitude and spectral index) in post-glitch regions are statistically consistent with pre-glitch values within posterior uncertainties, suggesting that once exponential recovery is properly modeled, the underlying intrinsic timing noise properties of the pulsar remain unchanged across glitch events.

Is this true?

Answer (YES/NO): NO